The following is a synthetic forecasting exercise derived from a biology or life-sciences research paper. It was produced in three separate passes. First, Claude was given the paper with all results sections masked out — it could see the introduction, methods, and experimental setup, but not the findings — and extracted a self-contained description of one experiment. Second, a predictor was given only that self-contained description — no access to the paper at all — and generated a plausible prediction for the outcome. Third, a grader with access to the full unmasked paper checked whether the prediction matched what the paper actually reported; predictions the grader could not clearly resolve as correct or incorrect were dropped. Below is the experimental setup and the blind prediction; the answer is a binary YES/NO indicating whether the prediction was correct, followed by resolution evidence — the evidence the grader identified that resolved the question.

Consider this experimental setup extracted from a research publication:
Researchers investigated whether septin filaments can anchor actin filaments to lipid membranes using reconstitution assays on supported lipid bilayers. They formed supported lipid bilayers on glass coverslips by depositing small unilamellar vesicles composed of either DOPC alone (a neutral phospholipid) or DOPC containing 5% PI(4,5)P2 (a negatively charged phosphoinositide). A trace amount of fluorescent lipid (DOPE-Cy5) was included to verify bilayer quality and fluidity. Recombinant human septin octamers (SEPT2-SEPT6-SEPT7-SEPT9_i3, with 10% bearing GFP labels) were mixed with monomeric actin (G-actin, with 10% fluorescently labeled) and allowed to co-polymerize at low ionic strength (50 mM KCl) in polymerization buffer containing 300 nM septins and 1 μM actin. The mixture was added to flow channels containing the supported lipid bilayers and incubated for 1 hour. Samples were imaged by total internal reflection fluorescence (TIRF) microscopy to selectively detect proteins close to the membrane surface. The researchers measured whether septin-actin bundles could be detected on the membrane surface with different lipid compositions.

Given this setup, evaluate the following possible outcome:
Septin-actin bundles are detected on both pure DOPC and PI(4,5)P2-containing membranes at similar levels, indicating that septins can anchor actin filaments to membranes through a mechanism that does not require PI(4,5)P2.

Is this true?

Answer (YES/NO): NO